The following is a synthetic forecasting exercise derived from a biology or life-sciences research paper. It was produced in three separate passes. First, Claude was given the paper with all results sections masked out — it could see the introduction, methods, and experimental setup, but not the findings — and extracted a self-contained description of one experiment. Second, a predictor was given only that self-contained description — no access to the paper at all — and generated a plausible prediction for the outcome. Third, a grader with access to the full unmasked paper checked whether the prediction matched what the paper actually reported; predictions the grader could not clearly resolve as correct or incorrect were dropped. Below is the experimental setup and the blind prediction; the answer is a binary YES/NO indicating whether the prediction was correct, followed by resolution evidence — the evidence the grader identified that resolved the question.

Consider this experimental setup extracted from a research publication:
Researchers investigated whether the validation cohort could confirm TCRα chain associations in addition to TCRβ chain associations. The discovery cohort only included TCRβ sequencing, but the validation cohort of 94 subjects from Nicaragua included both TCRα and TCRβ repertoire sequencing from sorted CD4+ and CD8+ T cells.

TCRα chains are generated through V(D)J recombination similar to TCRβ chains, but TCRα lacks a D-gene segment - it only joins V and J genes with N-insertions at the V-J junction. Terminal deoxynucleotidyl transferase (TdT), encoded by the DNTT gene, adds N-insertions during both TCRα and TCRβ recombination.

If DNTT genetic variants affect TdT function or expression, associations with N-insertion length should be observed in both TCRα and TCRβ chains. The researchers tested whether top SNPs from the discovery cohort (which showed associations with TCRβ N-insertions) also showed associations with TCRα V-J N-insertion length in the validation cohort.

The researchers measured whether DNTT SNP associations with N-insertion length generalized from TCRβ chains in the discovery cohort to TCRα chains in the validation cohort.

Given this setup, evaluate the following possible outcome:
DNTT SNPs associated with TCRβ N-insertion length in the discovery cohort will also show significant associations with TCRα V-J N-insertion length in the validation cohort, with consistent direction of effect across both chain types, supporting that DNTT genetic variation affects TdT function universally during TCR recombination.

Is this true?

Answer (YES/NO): YES